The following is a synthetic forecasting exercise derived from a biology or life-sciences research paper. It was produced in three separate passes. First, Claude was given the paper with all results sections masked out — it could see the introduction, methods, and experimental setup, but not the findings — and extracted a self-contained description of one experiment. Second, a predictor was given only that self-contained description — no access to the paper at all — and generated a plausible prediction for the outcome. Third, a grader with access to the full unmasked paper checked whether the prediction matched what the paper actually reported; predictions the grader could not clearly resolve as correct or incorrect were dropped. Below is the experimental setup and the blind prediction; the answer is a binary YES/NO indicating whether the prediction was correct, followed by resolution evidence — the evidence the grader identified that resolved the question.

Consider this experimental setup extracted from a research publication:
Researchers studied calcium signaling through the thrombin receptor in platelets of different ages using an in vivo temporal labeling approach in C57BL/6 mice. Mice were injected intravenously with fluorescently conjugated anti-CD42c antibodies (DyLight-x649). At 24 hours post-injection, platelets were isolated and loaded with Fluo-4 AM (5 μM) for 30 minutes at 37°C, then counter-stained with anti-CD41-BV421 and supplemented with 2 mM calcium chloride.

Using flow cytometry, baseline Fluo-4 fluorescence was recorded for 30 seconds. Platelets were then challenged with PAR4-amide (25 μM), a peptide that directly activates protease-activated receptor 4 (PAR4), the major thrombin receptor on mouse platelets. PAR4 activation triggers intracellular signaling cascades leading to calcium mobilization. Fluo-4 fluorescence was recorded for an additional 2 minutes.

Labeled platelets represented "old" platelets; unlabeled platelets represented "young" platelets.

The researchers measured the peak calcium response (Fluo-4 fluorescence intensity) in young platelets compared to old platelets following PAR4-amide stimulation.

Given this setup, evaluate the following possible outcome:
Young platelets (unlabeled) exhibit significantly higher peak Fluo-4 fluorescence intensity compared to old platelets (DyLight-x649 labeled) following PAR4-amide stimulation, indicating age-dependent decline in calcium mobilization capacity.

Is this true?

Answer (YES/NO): YES